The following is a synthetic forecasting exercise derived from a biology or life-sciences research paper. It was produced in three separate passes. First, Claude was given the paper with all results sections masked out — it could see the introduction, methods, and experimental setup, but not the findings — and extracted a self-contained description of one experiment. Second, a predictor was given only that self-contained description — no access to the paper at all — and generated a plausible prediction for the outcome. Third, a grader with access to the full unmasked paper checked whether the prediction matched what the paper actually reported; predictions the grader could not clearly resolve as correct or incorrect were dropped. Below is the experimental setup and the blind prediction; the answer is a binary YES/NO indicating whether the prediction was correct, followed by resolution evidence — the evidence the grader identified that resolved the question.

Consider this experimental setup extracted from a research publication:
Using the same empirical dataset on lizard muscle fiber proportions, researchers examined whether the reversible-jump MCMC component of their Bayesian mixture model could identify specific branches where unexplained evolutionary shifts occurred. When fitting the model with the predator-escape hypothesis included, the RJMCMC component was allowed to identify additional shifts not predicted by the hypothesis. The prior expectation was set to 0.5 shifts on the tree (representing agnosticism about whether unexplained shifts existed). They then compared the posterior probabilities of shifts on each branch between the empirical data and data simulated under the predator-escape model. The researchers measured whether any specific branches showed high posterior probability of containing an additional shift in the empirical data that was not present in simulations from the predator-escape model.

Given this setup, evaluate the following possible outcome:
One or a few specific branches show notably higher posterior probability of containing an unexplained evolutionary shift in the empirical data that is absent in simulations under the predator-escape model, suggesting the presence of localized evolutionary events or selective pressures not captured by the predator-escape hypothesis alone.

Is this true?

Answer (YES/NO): YES